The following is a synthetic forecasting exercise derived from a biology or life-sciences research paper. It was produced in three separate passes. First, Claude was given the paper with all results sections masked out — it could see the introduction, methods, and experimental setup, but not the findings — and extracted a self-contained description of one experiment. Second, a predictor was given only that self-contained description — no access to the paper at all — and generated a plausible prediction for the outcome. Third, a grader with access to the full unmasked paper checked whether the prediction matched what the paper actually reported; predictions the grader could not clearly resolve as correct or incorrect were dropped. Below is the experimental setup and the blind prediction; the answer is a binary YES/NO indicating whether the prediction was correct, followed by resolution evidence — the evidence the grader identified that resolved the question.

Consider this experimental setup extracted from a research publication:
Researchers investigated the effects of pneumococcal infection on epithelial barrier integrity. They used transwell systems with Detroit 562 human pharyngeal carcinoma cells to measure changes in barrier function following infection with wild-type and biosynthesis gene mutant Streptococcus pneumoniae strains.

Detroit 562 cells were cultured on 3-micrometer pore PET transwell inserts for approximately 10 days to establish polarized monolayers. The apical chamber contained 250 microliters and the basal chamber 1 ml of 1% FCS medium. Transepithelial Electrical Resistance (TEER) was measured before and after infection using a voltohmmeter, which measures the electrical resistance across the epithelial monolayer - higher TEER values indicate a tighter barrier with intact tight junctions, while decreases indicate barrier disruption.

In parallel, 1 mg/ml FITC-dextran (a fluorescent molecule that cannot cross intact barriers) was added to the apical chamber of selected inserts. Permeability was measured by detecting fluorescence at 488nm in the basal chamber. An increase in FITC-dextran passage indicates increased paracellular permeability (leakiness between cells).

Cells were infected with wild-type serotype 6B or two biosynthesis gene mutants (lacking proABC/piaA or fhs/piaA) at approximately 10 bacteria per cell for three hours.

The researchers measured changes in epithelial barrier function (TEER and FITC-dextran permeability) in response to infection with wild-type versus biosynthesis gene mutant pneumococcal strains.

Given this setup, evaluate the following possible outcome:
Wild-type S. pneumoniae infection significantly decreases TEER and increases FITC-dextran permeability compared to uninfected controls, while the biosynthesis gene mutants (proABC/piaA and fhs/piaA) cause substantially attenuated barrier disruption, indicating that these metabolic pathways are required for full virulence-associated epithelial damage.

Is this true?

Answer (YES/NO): NO